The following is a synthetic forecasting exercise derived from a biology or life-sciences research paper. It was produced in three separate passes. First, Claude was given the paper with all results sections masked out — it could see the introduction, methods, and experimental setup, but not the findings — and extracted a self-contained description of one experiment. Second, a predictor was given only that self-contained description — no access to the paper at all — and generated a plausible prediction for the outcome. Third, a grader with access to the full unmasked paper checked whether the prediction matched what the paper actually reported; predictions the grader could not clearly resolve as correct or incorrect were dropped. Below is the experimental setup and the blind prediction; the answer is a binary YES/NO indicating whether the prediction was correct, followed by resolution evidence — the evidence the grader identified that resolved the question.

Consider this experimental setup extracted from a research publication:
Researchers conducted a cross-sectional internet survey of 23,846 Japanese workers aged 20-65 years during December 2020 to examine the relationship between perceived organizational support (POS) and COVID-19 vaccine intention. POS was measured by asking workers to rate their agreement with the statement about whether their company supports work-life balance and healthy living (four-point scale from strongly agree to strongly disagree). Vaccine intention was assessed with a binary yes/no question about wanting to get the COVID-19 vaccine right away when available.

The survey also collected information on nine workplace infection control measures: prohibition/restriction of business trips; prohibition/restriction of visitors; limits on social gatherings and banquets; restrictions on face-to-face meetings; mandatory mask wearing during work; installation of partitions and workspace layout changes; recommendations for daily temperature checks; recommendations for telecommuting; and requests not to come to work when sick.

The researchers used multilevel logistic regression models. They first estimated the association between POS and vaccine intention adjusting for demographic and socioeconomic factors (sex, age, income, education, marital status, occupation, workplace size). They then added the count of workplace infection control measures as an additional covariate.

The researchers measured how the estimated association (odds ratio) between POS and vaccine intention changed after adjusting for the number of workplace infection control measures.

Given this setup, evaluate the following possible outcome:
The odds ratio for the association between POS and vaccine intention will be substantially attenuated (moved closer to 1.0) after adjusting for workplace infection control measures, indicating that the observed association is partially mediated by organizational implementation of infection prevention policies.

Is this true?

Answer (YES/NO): YES